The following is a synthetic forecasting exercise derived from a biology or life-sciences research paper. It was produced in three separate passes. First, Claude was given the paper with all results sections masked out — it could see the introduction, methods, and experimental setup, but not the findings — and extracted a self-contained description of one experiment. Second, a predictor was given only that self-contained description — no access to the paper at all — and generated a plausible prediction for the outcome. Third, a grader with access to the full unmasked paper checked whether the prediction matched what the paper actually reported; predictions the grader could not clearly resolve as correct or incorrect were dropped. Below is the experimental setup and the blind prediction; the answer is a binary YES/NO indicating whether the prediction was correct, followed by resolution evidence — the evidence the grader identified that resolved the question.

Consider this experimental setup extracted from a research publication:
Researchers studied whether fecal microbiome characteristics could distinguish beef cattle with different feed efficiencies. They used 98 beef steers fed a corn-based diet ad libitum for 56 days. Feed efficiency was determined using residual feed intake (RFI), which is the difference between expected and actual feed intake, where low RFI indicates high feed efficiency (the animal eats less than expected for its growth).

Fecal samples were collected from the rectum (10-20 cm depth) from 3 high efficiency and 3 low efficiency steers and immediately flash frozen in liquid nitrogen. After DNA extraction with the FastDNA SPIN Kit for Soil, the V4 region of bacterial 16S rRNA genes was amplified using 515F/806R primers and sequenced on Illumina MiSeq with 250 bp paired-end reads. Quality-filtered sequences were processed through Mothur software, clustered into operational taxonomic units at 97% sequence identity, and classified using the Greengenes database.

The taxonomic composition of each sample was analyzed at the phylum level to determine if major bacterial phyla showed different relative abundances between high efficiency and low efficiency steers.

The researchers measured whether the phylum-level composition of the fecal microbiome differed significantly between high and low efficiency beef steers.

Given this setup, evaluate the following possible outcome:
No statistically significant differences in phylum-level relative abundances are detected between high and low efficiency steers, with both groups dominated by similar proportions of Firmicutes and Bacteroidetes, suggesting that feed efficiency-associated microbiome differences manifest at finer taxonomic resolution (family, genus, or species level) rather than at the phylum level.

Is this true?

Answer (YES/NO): YES